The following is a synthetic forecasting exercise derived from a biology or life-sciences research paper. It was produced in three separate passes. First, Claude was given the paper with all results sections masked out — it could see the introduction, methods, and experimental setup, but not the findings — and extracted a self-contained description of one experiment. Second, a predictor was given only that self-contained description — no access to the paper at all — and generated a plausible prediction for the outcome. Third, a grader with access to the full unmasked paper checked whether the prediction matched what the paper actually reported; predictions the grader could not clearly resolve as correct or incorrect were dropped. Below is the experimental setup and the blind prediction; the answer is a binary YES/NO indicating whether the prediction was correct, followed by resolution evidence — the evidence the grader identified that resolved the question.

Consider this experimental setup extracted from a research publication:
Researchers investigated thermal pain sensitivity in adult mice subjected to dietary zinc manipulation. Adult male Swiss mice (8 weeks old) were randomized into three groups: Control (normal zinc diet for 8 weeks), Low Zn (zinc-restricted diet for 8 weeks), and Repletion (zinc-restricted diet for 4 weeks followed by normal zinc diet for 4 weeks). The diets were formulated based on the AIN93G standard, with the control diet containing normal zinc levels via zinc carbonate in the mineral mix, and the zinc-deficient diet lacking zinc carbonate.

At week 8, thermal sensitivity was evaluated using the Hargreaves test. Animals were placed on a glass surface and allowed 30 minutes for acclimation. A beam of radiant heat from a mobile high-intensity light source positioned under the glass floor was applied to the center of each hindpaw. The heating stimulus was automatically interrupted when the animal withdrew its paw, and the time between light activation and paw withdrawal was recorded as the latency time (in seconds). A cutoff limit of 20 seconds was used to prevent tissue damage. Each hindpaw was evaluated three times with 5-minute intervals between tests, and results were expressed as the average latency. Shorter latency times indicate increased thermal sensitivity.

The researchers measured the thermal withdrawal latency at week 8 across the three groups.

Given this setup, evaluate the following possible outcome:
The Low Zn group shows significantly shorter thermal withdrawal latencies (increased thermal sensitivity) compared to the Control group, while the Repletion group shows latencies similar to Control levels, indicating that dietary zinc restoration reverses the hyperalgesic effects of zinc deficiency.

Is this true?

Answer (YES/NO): YES